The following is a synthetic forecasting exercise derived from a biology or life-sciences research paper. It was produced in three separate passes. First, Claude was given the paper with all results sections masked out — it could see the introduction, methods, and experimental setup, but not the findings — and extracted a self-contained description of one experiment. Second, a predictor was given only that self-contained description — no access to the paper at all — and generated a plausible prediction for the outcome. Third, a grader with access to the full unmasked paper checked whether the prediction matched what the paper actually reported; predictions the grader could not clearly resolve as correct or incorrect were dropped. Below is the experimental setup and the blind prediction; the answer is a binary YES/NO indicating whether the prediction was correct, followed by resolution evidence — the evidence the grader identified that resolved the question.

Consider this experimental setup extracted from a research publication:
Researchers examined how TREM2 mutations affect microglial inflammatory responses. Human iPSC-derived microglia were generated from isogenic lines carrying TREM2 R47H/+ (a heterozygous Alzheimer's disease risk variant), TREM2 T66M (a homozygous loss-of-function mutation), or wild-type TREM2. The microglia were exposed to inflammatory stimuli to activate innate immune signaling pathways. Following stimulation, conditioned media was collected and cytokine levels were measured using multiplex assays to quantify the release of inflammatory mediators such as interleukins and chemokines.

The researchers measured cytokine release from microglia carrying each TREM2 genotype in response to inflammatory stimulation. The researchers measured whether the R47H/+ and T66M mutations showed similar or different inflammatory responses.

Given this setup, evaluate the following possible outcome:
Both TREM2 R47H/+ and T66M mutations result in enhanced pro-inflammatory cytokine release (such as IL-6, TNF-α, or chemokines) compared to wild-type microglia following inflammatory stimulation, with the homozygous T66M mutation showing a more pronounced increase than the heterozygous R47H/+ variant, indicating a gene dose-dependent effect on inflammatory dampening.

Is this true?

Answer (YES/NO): NO